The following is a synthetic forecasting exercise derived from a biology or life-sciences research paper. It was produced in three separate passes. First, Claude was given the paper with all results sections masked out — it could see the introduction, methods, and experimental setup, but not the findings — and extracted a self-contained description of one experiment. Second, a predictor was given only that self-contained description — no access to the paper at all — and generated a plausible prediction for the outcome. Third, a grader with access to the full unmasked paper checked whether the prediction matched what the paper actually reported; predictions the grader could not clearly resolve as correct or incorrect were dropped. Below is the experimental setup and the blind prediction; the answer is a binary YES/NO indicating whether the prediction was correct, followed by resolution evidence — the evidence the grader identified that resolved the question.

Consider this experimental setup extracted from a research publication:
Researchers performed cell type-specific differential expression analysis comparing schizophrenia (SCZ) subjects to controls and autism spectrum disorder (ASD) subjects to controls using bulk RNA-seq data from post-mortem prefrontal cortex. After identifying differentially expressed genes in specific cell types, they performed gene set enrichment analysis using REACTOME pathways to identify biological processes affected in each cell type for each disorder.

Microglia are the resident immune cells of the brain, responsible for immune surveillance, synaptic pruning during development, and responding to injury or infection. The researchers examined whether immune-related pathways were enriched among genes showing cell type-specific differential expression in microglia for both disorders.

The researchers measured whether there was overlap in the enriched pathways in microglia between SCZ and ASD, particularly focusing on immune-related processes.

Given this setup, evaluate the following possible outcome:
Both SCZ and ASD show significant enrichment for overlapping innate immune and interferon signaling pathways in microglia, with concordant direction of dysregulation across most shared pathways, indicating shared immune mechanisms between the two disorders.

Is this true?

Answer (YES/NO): NO